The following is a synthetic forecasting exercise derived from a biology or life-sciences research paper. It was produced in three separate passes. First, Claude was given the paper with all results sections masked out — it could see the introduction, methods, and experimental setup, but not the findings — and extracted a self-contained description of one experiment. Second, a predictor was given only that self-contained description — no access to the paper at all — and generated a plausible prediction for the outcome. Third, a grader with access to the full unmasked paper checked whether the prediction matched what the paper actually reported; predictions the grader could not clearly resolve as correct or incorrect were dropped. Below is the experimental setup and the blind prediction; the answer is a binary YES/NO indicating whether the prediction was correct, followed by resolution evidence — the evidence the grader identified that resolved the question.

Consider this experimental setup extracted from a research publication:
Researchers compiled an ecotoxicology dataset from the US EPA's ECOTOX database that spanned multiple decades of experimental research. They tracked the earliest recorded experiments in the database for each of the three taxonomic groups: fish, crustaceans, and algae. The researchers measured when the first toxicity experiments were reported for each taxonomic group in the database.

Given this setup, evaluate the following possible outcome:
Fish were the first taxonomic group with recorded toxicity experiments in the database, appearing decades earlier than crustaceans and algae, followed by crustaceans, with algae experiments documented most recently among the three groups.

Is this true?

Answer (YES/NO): NO